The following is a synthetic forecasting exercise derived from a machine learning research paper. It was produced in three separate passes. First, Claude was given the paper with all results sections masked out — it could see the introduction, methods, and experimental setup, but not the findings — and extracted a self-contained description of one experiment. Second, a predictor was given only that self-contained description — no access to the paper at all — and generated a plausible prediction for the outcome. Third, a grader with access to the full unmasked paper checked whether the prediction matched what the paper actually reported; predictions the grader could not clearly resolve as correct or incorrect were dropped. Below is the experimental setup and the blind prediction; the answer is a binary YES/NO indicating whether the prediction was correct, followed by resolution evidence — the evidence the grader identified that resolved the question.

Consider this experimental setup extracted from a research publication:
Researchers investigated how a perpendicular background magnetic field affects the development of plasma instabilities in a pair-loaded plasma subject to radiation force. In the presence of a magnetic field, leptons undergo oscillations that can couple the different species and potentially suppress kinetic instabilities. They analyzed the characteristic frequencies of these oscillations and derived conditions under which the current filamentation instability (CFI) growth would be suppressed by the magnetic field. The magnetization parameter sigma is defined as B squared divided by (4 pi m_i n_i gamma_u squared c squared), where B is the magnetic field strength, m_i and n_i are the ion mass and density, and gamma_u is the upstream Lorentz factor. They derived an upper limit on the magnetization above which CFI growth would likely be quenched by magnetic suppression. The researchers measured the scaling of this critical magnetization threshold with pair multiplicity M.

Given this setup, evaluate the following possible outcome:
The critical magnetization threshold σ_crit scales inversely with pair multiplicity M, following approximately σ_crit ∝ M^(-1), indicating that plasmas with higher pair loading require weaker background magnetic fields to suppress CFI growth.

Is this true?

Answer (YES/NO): NO